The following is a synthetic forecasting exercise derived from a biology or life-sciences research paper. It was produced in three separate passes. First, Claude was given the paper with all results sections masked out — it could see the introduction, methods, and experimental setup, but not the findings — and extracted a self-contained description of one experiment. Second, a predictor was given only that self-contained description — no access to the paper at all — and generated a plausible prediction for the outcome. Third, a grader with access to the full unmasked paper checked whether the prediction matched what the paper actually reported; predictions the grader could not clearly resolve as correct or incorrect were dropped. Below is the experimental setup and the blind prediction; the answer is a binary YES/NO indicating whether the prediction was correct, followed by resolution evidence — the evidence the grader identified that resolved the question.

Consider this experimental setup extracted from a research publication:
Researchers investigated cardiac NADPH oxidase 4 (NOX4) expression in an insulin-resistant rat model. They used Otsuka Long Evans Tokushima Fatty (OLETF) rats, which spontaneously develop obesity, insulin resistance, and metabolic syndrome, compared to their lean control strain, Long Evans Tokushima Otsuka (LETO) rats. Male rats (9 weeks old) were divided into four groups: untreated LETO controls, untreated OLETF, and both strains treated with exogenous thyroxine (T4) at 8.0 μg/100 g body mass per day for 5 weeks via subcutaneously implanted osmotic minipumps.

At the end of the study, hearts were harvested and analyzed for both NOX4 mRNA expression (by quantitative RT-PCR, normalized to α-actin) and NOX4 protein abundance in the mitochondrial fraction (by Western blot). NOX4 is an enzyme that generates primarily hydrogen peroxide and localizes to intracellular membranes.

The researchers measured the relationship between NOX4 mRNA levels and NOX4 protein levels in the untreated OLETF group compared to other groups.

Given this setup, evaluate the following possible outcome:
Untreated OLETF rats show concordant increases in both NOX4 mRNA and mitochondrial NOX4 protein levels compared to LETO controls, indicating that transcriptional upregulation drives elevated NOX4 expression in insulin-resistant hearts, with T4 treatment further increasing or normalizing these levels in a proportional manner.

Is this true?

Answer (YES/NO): NO